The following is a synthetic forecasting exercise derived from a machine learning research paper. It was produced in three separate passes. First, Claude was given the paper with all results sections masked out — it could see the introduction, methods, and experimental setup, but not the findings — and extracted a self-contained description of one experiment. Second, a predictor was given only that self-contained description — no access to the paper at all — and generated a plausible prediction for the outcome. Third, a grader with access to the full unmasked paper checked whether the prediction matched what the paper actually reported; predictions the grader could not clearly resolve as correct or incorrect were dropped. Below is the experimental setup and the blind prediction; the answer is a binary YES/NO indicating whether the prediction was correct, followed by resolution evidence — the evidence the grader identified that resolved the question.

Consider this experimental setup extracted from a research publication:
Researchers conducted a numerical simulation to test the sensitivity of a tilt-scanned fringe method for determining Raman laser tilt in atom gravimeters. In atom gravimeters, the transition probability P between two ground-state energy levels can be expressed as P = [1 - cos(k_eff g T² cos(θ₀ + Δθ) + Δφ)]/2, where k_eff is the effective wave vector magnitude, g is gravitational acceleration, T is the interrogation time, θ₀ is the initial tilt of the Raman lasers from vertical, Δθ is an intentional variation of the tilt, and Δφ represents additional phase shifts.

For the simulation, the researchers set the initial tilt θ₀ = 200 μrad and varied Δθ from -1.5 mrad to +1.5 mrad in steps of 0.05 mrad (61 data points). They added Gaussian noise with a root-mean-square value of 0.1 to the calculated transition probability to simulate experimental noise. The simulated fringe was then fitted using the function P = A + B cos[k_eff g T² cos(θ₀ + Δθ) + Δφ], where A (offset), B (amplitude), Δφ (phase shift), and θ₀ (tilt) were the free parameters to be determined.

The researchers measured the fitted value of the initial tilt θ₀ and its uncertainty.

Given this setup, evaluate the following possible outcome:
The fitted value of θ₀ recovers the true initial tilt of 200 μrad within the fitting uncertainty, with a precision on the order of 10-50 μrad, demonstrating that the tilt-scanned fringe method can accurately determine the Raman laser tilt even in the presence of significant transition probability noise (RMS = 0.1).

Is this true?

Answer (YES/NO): NO